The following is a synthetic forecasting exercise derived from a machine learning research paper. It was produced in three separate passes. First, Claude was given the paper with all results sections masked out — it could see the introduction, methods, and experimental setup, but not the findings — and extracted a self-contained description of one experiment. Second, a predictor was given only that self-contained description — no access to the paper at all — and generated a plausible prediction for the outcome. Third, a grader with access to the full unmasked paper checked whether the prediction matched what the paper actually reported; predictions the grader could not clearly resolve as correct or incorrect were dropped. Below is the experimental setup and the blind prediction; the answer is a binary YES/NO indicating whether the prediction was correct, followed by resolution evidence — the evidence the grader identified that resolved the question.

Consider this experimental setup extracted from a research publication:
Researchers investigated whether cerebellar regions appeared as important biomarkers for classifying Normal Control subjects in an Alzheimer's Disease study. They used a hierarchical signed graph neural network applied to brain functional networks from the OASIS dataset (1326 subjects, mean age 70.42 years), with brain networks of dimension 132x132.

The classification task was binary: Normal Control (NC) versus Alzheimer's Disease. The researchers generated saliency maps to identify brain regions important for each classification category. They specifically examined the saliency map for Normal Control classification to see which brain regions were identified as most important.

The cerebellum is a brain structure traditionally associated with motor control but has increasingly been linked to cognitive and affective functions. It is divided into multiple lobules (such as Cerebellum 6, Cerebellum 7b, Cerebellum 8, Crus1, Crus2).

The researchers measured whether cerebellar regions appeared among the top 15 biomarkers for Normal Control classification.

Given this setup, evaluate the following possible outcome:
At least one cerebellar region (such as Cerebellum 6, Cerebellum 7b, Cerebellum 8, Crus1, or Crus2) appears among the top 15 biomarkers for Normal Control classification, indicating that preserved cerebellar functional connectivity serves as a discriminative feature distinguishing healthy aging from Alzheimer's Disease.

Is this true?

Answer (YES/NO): YES